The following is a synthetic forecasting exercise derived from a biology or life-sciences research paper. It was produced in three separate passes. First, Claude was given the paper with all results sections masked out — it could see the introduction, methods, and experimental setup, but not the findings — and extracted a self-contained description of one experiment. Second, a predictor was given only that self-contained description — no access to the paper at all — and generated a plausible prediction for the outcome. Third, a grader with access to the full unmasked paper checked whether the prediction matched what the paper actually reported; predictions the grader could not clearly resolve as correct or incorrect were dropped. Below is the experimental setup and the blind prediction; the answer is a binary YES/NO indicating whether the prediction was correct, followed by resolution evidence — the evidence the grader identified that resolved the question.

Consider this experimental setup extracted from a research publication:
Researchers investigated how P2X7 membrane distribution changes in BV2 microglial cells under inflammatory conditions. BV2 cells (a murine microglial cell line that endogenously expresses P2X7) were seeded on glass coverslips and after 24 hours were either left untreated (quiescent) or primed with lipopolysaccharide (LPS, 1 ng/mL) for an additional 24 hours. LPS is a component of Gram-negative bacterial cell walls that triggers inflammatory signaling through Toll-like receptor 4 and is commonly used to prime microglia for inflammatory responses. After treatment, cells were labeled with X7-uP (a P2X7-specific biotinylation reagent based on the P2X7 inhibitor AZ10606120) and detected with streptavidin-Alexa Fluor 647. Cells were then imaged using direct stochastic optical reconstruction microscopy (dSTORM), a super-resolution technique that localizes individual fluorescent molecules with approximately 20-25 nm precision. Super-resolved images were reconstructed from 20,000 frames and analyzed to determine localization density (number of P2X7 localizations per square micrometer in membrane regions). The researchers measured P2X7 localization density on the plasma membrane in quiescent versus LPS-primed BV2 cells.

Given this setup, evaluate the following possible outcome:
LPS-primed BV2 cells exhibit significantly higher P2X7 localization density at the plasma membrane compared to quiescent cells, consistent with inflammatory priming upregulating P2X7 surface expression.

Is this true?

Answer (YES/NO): NO